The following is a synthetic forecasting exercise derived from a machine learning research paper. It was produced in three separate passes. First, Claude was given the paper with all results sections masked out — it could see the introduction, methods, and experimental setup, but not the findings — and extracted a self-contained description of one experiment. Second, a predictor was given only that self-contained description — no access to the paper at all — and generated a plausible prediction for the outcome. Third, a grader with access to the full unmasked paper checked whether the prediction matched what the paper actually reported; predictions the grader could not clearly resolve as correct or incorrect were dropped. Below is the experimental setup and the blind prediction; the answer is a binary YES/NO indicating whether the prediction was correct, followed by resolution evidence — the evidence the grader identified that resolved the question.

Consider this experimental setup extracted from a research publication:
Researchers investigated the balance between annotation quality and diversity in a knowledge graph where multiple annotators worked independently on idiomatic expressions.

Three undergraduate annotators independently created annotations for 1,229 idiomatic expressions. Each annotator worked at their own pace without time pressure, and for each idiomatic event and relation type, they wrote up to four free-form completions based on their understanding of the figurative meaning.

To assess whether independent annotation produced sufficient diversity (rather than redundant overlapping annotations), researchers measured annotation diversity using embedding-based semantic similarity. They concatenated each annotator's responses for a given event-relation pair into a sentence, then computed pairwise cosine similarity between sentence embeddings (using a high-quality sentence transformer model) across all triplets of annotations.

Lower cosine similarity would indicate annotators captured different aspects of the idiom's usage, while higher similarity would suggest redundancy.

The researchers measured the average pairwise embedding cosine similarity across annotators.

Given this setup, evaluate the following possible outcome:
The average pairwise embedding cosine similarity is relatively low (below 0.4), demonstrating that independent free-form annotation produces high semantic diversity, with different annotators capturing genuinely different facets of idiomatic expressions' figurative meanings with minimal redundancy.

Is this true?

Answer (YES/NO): NO